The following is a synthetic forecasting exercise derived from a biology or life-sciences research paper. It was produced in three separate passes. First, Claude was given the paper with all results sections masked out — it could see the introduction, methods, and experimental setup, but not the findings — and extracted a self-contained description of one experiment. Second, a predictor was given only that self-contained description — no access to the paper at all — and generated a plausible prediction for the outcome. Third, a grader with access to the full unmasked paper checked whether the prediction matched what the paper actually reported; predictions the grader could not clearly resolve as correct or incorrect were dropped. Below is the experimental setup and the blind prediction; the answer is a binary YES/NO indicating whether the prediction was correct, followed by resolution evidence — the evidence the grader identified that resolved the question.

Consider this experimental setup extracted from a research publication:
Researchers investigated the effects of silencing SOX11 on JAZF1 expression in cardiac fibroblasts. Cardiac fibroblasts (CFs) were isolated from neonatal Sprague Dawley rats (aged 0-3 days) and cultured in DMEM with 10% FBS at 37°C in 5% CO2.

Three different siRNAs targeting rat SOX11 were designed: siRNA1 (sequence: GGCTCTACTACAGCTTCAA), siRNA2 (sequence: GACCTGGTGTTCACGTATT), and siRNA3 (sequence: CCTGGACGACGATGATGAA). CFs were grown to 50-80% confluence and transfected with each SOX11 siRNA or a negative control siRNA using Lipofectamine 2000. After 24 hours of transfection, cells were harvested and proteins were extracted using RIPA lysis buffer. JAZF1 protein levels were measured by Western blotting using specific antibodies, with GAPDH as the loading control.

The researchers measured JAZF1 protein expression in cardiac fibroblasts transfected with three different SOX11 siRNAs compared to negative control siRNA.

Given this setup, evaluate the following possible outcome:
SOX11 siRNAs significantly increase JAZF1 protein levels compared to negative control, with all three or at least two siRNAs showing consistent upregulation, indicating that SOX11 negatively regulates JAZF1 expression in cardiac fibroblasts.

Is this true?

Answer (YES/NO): NO